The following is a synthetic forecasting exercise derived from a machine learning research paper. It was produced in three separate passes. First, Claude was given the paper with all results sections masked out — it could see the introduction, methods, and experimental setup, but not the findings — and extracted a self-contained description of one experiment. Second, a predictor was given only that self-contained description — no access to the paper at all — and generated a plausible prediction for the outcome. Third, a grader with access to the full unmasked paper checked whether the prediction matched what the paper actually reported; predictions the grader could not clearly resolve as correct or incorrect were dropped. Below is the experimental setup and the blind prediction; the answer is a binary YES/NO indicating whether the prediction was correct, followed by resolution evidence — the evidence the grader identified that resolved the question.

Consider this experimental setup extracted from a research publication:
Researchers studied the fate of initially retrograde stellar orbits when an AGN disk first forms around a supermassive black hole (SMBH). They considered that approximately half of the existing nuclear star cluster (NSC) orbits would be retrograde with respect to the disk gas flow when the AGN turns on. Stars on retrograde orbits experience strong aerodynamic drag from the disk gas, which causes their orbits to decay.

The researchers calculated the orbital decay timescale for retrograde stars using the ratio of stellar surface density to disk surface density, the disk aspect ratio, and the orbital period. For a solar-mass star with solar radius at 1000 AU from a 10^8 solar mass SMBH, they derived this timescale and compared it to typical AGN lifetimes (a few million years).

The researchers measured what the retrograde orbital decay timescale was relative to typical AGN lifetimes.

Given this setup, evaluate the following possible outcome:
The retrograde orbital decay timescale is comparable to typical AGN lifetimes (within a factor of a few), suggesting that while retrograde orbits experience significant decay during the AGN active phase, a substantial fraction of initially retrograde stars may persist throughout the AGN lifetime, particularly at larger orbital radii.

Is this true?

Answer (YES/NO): NO